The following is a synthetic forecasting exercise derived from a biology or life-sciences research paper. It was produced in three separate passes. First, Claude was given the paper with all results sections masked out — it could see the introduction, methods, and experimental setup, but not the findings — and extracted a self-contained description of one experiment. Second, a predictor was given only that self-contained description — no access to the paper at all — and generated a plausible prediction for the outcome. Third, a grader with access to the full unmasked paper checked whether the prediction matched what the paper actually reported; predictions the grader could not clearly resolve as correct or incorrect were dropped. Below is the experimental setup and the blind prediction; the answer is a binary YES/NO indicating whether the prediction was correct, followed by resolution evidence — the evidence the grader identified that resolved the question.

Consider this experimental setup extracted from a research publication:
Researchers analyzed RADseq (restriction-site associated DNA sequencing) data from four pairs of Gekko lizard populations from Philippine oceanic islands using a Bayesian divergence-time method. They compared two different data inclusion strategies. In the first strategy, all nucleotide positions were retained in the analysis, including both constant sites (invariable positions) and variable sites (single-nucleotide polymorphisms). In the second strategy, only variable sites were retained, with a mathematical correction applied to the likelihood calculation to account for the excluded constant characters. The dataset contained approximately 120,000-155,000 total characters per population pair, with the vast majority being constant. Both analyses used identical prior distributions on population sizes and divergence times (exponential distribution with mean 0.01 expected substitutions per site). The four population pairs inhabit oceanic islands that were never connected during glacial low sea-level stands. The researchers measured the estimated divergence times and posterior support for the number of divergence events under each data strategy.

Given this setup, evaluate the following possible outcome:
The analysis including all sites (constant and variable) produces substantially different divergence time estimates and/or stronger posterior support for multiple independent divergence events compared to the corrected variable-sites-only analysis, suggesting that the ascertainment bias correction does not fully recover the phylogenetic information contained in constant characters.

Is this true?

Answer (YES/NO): NO